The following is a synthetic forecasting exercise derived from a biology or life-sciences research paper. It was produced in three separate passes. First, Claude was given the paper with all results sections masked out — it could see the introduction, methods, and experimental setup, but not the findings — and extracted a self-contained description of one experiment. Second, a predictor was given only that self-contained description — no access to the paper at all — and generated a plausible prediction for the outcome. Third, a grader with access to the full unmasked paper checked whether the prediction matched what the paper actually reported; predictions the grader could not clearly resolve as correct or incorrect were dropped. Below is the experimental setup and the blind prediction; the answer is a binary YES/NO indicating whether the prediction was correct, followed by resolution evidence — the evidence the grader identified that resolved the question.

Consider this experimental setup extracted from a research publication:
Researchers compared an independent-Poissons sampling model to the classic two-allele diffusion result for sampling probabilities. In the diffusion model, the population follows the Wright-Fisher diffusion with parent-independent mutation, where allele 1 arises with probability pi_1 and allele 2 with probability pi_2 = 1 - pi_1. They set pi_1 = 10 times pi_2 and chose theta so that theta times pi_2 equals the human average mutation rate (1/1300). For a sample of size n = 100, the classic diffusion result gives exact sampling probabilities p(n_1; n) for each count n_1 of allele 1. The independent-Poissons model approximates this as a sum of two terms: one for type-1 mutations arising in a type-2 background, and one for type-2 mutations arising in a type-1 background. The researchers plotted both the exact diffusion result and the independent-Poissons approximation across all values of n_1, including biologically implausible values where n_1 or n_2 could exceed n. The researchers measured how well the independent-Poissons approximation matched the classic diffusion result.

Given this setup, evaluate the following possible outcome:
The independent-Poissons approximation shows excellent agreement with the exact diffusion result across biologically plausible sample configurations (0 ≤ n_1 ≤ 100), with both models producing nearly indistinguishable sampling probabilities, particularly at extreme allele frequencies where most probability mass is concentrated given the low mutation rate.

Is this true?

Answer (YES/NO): YES